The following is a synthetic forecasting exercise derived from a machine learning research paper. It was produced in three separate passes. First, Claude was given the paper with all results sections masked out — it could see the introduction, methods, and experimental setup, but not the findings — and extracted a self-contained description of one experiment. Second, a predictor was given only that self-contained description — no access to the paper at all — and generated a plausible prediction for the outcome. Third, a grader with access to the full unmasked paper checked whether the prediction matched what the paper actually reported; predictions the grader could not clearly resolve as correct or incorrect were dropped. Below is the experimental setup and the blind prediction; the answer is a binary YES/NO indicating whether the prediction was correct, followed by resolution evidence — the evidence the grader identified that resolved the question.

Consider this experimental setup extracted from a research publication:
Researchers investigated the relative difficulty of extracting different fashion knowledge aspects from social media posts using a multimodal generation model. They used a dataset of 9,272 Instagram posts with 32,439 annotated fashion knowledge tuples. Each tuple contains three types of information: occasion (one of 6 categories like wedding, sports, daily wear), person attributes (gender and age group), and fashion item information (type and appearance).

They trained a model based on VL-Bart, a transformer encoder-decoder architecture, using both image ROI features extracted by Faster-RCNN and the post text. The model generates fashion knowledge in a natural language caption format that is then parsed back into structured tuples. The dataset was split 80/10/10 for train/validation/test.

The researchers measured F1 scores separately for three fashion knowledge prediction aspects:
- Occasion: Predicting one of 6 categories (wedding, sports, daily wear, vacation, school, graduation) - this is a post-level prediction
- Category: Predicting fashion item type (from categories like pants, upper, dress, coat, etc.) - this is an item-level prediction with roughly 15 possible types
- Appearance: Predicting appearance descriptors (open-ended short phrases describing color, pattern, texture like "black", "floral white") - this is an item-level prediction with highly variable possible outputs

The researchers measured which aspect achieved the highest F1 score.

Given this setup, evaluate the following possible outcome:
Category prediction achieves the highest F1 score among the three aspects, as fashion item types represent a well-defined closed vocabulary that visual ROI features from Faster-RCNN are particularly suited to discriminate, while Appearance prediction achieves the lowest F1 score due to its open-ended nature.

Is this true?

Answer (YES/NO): YES